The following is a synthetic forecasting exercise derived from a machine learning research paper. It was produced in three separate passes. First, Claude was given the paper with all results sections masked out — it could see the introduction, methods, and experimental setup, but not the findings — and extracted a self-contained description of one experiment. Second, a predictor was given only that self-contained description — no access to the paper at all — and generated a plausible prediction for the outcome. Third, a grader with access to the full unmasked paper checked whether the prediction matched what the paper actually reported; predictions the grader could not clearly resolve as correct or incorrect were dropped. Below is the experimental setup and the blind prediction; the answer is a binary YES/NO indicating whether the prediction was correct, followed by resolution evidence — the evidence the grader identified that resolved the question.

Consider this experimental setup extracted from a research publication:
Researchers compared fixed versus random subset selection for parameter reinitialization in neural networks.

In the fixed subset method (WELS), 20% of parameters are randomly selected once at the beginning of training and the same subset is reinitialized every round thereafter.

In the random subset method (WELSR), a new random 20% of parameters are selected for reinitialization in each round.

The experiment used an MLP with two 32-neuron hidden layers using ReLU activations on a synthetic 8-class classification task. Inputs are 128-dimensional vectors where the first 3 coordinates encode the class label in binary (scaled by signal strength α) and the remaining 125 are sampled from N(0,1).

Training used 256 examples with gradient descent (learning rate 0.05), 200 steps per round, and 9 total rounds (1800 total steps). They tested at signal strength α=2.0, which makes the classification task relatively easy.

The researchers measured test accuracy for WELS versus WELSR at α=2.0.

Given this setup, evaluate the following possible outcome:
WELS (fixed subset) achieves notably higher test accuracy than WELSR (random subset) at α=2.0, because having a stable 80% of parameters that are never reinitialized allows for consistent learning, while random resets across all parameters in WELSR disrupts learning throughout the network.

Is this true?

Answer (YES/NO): NO